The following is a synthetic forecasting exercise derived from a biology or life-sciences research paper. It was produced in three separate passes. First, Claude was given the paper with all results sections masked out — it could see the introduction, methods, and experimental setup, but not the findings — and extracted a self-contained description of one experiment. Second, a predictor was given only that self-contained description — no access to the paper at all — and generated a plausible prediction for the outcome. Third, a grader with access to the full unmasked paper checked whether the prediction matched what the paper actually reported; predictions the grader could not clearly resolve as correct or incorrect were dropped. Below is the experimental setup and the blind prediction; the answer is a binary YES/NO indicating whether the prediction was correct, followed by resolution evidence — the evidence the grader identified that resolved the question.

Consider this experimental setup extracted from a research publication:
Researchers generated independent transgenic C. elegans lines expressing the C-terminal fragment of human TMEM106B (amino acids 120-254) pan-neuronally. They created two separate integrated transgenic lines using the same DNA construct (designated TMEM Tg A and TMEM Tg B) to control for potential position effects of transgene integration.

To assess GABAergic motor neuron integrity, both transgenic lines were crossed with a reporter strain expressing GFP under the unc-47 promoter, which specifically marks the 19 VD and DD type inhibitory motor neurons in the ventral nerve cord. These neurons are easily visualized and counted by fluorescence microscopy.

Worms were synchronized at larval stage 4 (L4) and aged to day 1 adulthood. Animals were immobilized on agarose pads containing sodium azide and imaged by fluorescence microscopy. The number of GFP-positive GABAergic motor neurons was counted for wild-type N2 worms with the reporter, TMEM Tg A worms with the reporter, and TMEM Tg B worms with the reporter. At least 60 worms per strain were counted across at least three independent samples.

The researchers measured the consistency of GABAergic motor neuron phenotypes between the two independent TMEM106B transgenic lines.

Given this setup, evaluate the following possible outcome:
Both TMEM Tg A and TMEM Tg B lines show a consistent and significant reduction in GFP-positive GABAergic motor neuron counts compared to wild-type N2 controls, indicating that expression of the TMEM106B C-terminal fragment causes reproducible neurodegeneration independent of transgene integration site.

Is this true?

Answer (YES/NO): YES